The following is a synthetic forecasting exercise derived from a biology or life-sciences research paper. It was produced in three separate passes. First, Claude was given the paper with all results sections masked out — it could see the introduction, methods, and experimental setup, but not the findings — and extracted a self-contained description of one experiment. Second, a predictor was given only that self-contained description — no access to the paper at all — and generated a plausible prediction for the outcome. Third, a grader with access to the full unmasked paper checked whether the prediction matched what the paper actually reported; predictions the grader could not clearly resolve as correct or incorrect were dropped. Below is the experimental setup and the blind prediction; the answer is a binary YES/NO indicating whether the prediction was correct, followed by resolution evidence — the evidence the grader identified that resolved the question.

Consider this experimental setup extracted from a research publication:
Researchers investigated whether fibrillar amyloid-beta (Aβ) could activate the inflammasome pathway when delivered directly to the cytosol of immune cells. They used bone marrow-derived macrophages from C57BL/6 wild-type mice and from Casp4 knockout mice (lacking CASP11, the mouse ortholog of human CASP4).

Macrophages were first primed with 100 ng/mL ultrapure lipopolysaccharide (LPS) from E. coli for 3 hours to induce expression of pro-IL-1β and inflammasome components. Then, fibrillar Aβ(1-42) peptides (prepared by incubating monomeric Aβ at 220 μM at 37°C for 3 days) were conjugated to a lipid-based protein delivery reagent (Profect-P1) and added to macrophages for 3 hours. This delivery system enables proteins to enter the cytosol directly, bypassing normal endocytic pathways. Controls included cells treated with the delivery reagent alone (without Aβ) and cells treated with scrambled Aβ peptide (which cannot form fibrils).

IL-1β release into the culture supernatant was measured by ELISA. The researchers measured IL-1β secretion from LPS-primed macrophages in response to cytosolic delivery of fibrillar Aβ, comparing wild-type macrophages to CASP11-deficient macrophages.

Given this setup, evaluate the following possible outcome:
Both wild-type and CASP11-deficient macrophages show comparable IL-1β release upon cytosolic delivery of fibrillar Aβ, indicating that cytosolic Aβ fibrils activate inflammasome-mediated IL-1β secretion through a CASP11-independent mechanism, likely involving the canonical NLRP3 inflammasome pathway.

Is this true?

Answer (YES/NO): NO